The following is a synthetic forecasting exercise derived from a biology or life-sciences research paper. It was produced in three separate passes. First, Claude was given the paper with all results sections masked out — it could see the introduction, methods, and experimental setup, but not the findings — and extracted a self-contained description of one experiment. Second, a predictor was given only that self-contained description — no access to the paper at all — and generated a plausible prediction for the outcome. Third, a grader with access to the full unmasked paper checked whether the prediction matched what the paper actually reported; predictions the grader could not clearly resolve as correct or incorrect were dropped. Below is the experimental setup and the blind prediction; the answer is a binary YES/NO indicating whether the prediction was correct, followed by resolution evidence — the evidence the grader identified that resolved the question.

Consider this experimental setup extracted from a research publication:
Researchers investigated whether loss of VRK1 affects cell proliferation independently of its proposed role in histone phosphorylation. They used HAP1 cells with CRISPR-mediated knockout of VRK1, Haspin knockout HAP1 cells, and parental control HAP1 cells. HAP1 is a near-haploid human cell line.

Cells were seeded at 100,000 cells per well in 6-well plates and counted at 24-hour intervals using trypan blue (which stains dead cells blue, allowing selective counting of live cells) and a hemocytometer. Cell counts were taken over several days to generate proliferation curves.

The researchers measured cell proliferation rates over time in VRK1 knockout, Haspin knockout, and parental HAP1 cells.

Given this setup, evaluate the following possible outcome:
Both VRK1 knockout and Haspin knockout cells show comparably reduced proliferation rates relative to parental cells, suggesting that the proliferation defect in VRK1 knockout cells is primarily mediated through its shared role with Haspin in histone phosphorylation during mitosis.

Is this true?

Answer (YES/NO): NO